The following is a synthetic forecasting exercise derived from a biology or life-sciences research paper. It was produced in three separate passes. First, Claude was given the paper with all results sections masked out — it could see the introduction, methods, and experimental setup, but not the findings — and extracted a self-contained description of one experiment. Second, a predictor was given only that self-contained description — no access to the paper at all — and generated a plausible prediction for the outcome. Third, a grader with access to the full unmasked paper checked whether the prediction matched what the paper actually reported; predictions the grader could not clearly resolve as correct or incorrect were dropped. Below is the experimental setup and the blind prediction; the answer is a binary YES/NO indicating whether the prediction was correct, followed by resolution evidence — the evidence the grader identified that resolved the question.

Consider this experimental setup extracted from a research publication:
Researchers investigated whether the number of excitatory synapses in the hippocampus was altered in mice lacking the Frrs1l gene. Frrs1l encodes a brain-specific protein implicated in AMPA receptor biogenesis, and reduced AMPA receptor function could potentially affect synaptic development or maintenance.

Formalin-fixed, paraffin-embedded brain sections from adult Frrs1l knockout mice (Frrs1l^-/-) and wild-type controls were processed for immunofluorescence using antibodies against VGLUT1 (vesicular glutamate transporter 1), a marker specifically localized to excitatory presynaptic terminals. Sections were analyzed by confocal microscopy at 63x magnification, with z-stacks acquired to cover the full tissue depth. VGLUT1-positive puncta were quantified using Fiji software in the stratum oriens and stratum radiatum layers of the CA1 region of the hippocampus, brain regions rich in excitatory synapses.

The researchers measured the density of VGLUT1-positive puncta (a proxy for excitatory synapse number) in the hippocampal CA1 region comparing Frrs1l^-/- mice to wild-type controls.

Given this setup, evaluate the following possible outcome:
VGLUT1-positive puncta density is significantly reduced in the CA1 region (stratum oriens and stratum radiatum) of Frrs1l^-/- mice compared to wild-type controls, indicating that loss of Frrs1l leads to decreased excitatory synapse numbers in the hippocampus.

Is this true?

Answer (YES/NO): NO